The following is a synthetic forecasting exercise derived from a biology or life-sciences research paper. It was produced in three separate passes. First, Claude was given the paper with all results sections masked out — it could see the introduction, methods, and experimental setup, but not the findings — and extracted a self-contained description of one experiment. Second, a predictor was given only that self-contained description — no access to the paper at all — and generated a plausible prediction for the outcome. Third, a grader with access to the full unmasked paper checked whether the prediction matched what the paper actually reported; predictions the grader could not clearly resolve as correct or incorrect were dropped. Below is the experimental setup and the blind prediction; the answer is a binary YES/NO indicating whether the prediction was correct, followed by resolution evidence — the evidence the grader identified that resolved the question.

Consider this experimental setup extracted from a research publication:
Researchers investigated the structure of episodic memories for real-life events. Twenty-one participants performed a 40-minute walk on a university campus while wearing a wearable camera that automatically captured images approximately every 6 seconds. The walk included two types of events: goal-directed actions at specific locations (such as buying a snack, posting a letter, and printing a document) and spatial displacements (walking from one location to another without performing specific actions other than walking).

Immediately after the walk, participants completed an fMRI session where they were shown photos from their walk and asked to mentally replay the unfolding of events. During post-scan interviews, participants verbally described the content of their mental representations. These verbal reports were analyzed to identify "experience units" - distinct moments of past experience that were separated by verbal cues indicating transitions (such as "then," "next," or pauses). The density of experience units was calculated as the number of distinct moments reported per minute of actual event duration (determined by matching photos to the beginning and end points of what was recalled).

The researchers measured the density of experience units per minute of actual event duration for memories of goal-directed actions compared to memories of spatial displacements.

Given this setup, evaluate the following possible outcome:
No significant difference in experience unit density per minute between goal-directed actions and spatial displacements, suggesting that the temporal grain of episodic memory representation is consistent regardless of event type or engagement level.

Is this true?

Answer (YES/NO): NO